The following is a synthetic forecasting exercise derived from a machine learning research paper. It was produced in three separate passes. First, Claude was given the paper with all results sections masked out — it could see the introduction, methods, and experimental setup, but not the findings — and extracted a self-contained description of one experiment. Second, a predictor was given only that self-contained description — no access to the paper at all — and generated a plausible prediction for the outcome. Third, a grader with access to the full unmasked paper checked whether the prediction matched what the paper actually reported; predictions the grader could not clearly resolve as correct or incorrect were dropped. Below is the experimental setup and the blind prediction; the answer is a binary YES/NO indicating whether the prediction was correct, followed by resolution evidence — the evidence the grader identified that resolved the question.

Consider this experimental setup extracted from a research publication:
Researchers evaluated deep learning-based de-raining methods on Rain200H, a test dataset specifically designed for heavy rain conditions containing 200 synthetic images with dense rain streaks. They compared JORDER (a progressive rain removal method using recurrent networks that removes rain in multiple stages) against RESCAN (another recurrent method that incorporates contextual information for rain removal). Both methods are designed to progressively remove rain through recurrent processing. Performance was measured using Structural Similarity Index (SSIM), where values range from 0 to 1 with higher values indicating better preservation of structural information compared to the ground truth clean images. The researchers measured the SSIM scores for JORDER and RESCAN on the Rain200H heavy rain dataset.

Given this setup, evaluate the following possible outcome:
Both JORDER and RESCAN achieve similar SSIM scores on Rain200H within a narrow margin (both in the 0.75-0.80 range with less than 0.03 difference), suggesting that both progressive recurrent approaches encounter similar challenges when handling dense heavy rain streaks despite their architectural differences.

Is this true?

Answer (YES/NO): NO